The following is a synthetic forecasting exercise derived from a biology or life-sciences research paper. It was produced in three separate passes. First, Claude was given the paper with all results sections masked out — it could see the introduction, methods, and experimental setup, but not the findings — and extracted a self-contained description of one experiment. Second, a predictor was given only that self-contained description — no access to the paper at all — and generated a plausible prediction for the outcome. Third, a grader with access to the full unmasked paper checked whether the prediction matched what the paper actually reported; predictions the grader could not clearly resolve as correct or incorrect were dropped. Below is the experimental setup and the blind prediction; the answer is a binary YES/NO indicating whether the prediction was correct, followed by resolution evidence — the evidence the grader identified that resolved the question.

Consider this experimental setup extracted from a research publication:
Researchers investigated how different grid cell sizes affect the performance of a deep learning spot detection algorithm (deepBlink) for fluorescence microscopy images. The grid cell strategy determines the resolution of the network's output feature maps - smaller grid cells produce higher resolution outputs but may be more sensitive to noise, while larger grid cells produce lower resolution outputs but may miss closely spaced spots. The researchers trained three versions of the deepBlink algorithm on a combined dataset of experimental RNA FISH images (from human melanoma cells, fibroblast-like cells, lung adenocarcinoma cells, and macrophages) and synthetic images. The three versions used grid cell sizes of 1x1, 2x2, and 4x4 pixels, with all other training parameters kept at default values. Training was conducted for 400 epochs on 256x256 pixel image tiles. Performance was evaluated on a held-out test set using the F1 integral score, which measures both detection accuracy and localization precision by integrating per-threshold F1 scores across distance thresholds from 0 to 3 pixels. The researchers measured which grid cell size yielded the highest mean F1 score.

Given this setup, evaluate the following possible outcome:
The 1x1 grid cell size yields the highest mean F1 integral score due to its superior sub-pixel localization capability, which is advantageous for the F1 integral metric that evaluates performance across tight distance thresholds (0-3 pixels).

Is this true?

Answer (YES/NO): NO